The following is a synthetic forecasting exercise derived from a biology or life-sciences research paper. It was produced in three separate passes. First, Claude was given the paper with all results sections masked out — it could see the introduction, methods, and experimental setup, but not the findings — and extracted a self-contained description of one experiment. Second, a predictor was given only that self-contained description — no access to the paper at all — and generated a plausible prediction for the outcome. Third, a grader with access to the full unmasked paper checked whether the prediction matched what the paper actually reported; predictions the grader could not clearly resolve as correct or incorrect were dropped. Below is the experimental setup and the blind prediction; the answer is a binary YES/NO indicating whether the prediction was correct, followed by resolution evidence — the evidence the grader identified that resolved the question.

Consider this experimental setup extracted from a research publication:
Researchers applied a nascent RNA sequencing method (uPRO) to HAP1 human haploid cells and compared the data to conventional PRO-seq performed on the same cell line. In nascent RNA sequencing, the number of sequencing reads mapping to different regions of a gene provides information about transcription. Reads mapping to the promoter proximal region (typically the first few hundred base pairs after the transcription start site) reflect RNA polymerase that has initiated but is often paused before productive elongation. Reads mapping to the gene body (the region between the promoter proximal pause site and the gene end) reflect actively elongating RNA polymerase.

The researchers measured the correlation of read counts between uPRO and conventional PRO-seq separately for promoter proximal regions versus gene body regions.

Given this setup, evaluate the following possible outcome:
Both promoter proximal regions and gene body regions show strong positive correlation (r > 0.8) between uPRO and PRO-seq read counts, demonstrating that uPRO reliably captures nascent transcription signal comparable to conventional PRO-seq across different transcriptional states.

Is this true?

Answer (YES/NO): YES